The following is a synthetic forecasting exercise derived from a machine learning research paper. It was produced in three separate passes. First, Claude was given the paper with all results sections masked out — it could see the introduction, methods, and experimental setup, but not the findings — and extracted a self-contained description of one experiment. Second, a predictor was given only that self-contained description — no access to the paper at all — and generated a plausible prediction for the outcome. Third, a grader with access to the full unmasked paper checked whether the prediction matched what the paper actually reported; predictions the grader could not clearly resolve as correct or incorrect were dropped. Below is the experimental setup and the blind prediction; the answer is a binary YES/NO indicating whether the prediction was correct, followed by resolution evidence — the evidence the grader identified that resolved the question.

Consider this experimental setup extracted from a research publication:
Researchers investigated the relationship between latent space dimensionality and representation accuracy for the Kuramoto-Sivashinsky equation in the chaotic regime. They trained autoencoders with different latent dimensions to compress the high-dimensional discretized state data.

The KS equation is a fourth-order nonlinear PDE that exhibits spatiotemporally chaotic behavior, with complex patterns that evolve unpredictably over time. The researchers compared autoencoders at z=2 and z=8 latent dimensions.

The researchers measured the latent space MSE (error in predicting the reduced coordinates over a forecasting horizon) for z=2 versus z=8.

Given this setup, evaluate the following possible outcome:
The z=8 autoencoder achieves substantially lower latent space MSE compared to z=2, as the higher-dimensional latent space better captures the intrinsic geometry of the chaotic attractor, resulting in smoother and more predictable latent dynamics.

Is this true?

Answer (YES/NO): YES